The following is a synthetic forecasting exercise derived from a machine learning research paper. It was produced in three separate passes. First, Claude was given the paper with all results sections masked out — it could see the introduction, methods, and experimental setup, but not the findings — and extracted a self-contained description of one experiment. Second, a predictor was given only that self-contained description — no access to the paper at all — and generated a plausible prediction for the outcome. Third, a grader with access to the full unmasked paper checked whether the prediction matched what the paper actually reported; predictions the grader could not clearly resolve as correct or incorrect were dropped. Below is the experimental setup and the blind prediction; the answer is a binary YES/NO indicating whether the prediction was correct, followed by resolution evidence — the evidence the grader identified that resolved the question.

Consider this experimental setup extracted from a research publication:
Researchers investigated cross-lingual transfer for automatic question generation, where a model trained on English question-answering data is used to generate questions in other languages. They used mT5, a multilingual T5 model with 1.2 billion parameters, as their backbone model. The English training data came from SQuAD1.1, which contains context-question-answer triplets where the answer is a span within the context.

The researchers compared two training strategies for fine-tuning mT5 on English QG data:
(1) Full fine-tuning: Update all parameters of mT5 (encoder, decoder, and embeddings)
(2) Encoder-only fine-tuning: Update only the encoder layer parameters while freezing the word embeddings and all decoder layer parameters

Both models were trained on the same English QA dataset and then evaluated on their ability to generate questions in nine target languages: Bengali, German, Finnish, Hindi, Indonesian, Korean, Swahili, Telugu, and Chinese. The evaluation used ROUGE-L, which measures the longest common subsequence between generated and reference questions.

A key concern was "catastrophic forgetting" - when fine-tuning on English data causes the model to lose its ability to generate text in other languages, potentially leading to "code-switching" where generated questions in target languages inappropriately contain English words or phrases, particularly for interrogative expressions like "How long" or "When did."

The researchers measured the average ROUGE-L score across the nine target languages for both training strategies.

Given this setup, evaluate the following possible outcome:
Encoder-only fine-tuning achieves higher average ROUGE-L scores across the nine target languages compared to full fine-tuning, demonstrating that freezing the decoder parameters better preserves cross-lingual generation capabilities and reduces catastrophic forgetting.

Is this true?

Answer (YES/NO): YES